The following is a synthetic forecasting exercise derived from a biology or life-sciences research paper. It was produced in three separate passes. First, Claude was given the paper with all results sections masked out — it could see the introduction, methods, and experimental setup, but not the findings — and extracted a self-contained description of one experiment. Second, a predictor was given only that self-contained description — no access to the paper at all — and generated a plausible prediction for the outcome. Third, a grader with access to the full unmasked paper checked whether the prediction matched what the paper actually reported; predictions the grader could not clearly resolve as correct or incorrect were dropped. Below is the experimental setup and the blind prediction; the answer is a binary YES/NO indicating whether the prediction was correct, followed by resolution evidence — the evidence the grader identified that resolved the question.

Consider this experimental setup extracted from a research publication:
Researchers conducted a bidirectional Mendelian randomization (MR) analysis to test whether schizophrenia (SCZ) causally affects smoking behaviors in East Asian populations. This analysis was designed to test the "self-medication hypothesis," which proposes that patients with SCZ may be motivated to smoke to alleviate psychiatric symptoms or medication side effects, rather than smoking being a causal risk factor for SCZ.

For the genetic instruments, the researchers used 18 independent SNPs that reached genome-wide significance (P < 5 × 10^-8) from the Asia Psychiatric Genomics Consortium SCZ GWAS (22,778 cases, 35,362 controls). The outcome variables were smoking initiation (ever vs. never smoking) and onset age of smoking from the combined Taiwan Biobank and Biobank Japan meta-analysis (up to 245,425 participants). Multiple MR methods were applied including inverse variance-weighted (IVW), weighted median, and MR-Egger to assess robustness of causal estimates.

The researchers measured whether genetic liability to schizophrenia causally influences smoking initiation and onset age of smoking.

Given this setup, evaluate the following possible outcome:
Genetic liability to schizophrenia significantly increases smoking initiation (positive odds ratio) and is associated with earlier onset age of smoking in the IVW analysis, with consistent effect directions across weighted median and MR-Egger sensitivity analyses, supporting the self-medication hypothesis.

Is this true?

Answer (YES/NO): NO